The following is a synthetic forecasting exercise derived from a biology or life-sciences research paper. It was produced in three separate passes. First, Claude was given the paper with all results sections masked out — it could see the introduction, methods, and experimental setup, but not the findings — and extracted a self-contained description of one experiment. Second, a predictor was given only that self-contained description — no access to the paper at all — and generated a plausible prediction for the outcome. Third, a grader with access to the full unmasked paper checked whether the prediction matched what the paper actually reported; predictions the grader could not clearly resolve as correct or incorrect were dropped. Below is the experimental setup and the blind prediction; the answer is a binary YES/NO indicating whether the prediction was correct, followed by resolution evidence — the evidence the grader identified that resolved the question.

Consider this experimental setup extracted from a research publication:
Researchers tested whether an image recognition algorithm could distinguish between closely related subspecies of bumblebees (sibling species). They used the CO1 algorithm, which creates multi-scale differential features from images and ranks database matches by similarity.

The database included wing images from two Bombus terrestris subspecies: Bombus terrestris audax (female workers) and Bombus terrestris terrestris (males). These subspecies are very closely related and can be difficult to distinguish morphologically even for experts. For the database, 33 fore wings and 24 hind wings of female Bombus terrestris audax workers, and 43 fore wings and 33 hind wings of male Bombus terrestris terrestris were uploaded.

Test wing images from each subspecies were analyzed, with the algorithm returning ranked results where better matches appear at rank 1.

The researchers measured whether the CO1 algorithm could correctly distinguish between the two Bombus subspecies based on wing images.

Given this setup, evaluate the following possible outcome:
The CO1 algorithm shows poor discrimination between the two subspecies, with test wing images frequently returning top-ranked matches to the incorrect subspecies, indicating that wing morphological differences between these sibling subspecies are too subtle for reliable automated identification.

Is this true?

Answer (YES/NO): YES